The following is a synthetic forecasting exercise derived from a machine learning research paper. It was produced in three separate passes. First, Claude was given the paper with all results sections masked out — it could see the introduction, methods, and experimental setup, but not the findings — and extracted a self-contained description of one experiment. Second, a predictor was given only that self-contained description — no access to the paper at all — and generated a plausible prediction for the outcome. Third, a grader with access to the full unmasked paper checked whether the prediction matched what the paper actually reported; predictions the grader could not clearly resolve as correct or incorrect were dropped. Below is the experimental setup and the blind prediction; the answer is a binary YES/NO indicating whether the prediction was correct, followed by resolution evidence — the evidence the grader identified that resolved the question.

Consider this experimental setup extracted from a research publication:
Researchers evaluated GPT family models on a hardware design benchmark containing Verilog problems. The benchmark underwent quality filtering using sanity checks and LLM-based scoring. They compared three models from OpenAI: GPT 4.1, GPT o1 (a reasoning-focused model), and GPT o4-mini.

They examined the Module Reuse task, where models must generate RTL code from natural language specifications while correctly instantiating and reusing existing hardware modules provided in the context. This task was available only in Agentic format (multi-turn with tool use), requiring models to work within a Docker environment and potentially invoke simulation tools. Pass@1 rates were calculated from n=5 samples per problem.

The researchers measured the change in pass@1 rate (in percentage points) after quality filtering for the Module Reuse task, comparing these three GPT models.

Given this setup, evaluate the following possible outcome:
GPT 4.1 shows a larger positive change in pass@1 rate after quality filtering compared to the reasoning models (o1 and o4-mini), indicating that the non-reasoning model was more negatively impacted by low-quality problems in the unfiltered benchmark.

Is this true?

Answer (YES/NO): NO